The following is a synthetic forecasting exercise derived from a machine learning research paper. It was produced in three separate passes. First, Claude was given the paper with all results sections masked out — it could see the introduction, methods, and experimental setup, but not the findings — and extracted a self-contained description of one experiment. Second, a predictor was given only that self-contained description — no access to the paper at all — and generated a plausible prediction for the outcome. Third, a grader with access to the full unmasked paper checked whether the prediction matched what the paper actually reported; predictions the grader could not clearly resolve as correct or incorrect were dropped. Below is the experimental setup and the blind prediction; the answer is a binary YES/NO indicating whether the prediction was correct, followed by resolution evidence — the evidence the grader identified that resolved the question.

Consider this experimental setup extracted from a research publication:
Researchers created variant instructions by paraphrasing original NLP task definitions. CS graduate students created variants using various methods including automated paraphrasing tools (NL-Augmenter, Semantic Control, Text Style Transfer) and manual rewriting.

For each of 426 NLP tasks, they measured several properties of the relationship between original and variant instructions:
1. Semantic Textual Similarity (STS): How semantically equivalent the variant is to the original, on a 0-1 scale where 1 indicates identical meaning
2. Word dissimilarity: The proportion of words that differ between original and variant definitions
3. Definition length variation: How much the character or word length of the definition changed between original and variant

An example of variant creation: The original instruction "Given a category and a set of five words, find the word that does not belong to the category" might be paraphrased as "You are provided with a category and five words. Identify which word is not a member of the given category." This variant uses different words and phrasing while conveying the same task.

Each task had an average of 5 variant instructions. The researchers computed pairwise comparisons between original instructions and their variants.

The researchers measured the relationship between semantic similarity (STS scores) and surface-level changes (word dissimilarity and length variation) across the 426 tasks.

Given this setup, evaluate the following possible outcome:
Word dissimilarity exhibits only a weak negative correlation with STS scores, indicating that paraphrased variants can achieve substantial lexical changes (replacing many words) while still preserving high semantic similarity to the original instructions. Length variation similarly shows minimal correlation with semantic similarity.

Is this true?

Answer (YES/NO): YES